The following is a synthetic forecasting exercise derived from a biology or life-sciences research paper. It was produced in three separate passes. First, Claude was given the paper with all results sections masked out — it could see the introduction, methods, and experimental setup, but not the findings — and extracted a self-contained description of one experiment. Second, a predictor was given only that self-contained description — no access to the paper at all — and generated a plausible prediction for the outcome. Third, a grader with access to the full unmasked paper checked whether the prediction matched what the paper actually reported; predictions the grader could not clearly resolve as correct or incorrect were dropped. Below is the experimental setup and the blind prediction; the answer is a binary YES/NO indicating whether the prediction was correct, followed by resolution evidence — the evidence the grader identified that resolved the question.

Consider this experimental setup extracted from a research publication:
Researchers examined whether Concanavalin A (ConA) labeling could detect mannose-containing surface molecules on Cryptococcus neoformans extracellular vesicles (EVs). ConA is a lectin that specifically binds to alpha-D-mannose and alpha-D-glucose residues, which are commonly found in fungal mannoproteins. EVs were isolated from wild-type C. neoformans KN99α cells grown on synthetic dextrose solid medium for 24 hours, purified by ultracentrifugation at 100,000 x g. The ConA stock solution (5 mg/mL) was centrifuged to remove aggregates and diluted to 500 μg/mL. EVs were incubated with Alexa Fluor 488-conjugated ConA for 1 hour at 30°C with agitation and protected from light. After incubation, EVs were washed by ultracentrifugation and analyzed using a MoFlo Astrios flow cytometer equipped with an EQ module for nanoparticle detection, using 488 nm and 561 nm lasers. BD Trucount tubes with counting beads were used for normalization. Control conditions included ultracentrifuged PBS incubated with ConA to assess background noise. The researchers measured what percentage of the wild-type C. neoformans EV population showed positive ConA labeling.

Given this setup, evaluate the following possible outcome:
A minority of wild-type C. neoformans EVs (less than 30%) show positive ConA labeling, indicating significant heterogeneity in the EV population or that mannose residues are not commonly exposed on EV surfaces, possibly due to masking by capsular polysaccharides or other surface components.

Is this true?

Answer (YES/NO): NO